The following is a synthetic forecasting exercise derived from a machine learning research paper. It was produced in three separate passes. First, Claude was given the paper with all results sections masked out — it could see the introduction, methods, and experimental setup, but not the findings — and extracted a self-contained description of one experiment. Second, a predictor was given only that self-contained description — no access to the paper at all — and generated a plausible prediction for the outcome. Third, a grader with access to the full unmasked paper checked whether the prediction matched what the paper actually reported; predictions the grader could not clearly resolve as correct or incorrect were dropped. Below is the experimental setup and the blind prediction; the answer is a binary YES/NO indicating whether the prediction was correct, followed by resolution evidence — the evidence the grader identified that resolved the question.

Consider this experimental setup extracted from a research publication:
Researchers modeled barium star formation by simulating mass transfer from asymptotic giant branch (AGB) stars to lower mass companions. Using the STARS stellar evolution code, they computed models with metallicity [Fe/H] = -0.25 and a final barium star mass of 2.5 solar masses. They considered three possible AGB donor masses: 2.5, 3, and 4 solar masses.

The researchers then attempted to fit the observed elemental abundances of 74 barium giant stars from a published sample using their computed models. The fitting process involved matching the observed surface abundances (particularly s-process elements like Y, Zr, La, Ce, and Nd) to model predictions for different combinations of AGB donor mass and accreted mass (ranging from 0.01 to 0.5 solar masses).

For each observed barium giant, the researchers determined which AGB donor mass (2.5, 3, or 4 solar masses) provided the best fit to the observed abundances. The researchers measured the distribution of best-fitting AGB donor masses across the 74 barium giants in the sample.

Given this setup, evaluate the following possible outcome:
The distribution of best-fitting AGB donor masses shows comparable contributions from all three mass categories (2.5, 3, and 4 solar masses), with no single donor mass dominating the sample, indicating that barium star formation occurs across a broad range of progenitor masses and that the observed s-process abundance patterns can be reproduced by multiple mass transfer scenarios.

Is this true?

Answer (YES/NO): NO